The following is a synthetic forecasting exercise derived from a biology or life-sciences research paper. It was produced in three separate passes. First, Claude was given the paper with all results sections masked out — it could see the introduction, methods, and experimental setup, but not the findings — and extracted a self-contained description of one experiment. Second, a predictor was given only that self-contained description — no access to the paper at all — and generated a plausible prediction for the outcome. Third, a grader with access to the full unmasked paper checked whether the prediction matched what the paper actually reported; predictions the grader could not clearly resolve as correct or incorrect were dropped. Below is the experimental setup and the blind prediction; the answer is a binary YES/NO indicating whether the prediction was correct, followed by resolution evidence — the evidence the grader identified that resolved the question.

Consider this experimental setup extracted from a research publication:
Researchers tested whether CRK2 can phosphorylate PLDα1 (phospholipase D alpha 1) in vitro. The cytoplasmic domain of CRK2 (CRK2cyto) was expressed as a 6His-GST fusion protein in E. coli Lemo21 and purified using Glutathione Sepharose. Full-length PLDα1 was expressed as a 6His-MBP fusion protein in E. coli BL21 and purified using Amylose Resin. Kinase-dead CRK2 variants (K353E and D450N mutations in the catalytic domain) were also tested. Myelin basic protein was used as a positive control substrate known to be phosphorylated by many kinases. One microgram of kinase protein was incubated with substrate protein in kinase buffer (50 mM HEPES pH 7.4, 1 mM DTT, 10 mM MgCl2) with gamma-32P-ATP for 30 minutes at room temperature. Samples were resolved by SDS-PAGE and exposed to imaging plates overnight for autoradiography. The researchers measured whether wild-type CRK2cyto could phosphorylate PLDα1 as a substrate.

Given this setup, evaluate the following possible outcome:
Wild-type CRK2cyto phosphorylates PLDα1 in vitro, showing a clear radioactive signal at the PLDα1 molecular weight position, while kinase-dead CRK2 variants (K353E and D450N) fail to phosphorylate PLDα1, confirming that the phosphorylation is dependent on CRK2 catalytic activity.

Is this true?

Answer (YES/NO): NO